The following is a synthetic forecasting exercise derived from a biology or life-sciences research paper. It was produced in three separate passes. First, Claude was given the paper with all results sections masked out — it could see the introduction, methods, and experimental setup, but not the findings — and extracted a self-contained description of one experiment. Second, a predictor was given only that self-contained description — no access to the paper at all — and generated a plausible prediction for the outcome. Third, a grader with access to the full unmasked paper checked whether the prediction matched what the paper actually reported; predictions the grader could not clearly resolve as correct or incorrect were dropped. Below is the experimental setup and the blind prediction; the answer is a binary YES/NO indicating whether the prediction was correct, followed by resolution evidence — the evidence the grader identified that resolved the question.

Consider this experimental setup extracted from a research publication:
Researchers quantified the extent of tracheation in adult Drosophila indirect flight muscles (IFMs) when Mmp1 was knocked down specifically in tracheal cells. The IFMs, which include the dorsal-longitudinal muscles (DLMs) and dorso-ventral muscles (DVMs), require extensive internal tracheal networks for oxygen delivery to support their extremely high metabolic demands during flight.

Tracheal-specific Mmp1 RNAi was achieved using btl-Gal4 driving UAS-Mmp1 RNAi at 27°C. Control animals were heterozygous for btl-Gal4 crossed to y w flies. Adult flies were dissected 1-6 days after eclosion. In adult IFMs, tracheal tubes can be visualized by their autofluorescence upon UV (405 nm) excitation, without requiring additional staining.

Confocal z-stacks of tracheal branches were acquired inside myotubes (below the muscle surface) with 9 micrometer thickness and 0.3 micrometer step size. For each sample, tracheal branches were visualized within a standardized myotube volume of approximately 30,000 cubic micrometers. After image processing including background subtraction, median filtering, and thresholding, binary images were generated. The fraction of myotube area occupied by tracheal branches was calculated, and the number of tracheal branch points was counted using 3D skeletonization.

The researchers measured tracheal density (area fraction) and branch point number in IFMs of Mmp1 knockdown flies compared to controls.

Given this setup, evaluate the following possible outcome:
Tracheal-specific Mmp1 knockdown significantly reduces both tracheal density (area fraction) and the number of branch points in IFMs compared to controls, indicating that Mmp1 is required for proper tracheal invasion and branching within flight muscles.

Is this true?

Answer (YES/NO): YES